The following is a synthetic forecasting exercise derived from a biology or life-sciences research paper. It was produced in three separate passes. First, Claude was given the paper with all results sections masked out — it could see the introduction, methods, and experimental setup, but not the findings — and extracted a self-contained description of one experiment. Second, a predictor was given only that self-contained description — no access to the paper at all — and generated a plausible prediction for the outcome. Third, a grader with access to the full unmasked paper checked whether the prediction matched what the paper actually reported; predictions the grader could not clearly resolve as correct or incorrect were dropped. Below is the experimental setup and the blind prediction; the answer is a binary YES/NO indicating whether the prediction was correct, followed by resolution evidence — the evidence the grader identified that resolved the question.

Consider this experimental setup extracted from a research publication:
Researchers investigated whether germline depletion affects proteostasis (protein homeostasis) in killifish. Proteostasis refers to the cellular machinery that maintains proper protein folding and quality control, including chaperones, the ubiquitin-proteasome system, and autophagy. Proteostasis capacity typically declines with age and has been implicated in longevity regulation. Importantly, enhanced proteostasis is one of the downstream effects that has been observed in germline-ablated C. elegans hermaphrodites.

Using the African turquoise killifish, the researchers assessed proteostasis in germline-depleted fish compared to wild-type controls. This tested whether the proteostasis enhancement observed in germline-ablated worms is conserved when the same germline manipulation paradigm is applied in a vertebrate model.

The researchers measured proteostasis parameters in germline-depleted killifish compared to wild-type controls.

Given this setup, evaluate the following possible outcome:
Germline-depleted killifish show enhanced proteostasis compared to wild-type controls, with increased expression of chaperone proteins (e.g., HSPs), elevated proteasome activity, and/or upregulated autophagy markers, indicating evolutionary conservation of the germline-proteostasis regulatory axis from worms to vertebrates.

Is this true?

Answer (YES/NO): NO